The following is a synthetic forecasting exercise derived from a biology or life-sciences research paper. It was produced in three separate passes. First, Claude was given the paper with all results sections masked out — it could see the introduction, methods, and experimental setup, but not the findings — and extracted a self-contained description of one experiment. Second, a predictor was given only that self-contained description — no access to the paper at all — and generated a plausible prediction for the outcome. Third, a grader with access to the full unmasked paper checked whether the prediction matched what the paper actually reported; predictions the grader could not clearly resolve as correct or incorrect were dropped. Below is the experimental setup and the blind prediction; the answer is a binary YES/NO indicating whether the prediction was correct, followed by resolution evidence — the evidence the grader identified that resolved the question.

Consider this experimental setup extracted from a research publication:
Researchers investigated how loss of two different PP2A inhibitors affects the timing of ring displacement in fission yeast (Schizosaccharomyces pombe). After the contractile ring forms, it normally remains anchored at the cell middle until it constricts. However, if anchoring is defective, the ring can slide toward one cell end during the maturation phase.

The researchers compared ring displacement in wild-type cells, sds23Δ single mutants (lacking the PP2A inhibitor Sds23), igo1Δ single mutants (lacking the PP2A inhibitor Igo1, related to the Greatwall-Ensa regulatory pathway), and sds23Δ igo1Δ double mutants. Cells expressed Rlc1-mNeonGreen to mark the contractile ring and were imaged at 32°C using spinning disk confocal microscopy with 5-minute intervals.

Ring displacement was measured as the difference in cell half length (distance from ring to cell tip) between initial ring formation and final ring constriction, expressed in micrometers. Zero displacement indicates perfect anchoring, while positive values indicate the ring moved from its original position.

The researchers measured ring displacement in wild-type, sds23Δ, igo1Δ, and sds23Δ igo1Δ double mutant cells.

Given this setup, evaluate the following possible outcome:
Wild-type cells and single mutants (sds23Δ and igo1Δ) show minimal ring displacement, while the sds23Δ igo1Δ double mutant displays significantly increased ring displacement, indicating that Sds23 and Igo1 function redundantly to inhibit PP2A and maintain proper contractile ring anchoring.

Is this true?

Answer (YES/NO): NO